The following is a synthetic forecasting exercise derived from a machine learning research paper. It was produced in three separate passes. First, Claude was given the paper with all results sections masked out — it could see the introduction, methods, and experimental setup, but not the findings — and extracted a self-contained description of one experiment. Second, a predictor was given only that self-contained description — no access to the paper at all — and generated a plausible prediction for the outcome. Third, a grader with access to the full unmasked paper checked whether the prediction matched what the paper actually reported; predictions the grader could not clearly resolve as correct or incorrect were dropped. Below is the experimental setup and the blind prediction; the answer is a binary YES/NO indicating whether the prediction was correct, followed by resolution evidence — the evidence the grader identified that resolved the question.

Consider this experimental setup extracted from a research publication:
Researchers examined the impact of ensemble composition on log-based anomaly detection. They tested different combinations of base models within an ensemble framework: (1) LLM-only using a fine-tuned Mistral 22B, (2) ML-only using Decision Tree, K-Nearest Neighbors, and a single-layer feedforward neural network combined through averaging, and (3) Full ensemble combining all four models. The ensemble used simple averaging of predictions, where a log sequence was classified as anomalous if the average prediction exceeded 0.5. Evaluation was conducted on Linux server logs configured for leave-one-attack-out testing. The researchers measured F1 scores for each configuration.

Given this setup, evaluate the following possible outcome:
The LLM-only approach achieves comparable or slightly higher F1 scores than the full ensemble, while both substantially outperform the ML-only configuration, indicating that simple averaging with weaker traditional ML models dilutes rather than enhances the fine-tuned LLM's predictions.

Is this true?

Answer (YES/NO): NO